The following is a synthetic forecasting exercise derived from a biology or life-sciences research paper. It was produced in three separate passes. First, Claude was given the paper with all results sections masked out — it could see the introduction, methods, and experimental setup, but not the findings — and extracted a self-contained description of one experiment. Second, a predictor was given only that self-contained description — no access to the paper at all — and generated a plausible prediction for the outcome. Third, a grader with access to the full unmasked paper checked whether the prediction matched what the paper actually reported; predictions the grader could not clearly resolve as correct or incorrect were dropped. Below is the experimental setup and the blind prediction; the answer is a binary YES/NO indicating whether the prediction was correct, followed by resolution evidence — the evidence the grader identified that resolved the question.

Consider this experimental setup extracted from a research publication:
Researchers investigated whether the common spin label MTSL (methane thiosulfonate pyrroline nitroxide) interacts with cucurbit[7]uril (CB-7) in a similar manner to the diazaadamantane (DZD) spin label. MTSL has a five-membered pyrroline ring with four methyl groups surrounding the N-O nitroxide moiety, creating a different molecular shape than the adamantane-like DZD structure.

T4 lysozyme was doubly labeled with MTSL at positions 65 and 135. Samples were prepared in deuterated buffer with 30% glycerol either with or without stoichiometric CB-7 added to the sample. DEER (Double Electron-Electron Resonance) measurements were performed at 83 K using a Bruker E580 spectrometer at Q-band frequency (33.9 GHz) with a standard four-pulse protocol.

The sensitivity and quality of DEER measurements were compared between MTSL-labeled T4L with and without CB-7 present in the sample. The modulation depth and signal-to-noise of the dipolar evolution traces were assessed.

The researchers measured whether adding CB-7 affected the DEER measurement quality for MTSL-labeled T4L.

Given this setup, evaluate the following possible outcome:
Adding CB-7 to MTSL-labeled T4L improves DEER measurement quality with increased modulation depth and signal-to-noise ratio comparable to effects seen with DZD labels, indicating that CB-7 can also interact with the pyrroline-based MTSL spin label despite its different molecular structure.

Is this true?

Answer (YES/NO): NO